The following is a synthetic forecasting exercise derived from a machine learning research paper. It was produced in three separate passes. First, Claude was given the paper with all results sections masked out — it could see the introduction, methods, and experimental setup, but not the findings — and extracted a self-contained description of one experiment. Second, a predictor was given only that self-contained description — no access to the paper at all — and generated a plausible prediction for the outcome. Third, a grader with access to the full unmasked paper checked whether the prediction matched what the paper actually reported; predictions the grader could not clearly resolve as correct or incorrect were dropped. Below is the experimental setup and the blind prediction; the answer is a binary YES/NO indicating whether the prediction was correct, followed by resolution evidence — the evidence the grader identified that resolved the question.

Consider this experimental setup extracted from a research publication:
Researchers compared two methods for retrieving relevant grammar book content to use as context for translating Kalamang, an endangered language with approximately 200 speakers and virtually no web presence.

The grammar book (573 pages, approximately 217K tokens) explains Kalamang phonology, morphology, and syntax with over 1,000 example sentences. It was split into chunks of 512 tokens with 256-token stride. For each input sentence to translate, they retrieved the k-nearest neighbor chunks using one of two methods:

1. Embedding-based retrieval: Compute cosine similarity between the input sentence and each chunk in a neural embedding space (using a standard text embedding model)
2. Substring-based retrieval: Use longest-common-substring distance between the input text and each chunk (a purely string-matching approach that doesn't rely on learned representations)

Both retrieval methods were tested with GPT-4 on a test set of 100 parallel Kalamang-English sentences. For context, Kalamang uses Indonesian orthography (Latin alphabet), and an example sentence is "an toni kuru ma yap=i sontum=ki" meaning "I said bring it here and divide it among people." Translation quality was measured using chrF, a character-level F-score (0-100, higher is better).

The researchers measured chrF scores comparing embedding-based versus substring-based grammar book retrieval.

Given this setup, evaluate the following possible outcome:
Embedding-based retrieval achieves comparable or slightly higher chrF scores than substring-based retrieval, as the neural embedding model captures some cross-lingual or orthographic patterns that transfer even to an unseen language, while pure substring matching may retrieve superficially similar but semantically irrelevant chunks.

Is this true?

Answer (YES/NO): NO